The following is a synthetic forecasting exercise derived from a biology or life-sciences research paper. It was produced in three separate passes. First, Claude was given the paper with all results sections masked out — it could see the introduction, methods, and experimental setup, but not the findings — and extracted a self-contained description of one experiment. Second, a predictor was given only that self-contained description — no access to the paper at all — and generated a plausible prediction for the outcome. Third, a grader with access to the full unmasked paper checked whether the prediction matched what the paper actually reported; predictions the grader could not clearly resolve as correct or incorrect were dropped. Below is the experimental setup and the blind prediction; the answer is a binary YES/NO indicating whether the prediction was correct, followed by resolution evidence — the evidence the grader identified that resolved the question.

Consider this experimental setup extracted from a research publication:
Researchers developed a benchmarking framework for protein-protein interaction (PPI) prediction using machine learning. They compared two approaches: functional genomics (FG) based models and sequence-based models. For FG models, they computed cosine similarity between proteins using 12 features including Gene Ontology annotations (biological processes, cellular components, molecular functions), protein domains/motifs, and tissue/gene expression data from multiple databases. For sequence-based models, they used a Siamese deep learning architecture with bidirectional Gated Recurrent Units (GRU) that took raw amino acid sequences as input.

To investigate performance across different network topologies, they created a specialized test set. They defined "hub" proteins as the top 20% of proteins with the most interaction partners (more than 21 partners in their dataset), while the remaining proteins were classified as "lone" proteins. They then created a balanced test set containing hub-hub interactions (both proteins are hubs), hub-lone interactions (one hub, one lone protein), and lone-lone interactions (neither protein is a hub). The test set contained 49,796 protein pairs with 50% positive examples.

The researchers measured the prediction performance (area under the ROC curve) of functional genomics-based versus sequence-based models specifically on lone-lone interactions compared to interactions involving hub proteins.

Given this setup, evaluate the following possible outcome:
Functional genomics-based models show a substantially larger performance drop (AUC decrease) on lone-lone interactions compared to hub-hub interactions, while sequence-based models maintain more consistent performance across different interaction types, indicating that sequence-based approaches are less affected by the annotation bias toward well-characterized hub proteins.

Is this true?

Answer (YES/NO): NO